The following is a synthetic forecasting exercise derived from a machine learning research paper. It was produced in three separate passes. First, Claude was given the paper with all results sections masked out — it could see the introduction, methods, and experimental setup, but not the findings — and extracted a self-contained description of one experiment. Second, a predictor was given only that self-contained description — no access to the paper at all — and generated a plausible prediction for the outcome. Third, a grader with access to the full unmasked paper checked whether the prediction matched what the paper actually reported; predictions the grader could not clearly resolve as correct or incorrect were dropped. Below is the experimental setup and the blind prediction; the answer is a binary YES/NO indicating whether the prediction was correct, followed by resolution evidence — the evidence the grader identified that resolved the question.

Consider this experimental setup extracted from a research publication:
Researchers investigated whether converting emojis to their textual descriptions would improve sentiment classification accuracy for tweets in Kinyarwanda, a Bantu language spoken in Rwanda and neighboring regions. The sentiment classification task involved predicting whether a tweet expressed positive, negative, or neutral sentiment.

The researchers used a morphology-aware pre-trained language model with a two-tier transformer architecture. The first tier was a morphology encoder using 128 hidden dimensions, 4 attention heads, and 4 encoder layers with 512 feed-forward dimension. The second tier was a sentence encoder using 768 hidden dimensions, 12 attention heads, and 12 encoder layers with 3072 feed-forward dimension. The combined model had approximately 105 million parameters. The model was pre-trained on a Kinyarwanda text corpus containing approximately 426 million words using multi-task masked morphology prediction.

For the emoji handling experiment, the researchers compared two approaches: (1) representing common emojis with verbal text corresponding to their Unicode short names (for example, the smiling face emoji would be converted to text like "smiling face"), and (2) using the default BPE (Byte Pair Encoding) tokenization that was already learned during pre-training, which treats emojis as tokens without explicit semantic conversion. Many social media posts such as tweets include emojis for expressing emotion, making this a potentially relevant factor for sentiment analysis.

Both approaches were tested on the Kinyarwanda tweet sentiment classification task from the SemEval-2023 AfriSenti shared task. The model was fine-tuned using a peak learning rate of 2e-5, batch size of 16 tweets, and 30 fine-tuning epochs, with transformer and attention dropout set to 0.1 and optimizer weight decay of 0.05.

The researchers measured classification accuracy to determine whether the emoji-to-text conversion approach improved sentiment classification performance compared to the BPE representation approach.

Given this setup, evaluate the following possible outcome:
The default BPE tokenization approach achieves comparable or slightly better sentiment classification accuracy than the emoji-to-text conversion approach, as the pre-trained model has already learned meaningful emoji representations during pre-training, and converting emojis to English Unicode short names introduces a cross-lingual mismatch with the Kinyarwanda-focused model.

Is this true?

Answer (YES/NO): YES